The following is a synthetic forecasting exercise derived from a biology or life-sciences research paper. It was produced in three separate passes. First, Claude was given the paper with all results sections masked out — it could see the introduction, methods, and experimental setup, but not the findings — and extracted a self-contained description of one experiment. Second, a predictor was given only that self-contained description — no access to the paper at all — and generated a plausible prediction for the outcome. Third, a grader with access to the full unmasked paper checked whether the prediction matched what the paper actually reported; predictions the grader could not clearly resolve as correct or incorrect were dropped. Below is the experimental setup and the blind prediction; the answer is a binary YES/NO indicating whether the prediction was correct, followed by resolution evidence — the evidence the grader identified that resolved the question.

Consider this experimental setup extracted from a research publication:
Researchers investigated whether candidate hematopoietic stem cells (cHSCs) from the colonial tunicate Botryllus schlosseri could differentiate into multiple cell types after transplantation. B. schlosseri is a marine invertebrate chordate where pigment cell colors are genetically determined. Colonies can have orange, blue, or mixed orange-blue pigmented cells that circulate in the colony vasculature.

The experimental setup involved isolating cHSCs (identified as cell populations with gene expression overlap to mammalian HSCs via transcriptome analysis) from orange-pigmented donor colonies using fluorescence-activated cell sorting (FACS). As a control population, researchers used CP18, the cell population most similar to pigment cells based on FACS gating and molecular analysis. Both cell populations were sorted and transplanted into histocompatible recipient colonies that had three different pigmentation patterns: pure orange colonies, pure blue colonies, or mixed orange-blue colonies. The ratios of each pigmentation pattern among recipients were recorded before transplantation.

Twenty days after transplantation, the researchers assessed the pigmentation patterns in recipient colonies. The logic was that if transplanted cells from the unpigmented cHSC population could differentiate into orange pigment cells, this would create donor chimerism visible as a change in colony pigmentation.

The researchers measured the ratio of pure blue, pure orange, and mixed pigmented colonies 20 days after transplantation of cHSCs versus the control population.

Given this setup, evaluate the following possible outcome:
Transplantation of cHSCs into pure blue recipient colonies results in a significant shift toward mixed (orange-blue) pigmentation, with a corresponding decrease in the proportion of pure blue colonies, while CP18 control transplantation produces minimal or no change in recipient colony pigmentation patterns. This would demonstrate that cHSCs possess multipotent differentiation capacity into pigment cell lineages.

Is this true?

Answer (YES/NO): YES